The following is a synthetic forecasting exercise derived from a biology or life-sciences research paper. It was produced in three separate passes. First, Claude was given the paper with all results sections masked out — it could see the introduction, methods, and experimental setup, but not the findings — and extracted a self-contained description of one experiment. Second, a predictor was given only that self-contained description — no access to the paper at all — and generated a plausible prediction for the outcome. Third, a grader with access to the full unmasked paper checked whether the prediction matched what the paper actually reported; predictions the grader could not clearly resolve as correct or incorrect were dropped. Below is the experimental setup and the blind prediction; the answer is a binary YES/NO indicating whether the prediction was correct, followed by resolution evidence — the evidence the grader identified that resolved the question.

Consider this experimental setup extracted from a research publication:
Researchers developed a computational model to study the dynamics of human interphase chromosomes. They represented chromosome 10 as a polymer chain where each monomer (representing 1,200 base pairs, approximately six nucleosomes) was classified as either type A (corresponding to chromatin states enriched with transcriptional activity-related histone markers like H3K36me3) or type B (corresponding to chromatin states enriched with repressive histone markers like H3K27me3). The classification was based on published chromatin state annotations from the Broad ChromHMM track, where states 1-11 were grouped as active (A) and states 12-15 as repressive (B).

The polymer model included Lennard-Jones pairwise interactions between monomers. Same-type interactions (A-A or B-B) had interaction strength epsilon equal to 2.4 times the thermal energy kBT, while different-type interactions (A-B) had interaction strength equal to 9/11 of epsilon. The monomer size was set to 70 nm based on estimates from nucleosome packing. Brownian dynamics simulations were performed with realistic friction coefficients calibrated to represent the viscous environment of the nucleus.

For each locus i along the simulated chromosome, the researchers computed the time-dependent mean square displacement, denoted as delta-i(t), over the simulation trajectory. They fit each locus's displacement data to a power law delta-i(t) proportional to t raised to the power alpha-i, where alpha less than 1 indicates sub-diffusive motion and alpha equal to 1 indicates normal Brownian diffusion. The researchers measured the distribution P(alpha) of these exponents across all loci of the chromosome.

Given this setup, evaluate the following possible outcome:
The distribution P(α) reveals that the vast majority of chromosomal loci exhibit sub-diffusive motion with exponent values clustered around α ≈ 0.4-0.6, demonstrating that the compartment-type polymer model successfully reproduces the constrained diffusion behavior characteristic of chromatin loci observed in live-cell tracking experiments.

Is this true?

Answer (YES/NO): NO